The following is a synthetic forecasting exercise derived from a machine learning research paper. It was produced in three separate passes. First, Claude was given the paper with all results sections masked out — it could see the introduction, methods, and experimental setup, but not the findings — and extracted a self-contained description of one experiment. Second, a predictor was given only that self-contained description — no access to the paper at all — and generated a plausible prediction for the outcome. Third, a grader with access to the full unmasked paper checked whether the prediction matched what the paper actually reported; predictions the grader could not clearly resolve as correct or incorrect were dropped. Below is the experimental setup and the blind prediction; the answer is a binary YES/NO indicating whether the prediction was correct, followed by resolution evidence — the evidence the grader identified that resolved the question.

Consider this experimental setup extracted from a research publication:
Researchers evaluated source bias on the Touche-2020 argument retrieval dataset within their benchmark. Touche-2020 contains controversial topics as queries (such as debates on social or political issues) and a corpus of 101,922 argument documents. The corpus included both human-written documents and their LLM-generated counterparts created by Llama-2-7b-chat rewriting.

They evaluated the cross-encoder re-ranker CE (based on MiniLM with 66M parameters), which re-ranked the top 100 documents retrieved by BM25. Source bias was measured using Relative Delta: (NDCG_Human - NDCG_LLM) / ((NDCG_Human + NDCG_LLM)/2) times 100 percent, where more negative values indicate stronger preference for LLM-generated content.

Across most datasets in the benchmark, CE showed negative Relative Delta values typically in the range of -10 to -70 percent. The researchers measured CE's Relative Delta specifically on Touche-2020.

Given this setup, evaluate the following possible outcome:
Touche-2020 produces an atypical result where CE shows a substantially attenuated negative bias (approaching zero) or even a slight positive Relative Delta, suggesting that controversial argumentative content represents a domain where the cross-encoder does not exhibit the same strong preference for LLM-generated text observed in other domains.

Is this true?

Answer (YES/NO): NO